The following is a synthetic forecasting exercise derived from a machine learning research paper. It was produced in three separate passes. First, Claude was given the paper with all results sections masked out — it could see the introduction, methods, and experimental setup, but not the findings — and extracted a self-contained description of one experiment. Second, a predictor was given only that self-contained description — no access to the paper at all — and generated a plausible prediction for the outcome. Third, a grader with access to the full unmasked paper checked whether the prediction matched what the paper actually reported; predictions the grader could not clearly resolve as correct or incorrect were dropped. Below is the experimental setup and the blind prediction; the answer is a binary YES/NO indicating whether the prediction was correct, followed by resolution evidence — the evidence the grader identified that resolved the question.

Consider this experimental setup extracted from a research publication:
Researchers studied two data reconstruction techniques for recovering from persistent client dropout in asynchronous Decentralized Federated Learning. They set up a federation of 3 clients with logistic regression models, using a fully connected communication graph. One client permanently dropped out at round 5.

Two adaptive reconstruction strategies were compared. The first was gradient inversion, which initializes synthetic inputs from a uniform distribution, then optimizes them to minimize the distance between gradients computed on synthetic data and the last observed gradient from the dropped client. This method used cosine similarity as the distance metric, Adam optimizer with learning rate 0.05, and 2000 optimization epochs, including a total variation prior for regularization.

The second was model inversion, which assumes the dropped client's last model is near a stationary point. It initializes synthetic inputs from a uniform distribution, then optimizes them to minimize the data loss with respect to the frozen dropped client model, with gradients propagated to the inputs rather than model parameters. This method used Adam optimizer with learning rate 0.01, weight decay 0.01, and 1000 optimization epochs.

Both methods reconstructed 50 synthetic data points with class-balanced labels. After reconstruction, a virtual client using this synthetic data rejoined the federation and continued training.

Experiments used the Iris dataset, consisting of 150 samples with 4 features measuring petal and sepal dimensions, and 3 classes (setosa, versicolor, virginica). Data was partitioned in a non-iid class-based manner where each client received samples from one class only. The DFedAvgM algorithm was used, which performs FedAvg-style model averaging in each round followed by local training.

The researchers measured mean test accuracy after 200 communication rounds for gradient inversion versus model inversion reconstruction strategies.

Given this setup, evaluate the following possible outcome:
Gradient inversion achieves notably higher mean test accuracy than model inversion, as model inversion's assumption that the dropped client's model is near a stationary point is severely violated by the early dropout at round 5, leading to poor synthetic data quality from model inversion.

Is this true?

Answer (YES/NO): NO